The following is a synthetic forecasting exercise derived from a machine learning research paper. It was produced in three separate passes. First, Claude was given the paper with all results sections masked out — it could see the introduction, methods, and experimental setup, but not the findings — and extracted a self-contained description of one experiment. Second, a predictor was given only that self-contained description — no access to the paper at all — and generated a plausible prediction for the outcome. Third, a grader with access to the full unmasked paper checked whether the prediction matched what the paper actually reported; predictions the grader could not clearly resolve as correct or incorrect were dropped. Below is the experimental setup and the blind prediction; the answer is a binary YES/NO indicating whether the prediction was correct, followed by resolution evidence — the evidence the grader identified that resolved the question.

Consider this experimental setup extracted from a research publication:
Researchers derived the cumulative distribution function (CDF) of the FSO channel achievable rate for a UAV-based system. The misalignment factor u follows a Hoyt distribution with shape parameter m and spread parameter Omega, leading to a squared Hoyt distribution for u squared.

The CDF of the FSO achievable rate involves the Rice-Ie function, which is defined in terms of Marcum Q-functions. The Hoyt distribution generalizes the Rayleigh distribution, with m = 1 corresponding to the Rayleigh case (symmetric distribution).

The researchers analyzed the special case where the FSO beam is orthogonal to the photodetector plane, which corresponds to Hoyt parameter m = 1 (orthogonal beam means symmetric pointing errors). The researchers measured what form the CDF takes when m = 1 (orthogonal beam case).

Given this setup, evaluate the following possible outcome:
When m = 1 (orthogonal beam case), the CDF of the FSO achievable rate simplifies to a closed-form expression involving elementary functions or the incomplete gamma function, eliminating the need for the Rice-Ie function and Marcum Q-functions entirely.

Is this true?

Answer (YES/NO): YES